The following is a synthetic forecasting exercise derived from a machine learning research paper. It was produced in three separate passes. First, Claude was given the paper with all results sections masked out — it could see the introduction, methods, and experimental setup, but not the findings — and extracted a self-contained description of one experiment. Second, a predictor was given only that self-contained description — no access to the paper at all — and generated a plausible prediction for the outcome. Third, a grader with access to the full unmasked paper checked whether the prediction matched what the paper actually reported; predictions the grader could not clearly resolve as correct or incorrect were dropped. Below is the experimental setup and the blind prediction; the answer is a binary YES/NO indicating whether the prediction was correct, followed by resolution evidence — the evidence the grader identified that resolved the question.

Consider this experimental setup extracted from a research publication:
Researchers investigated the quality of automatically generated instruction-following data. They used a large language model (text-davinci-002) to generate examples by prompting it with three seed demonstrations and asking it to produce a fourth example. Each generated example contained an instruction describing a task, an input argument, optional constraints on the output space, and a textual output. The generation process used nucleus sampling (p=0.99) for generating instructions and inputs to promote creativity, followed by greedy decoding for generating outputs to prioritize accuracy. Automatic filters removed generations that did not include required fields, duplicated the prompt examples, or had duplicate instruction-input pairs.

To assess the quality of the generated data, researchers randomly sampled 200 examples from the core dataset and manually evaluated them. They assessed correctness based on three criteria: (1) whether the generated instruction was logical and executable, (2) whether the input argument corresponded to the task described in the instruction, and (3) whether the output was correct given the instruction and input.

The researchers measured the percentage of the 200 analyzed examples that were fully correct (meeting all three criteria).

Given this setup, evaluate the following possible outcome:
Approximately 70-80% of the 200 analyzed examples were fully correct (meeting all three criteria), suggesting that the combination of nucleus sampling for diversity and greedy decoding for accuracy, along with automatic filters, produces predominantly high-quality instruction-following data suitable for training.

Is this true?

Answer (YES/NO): NO